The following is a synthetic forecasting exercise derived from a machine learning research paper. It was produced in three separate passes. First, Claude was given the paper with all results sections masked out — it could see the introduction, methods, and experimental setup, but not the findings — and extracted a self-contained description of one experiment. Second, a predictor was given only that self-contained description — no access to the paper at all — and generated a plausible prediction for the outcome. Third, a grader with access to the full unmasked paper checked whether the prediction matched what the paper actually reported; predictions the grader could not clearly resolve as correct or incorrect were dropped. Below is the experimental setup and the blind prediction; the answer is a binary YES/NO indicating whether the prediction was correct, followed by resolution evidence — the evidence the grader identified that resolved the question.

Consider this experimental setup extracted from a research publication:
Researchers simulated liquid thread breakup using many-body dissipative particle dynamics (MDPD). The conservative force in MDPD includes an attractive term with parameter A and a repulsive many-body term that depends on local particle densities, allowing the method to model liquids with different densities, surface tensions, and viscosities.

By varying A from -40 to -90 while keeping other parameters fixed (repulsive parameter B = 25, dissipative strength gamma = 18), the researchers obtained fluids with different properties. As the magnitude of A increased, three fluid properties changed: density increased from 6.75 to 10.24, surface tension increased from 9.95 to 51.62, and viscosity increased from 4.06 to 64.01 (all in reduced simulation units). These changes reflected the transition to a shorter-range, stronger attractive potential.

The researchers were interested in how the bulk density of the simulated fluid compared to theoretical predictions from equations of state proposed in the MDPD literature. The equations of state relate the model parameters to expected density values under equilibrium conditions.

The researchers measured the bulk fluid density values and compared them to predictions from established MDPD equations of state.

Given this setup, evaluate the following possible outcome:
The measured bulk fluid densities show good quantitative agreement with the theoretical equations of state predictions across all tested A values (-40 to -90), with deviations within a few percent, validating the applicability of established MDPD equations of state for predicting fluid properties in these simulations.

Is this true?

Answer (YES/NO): NO